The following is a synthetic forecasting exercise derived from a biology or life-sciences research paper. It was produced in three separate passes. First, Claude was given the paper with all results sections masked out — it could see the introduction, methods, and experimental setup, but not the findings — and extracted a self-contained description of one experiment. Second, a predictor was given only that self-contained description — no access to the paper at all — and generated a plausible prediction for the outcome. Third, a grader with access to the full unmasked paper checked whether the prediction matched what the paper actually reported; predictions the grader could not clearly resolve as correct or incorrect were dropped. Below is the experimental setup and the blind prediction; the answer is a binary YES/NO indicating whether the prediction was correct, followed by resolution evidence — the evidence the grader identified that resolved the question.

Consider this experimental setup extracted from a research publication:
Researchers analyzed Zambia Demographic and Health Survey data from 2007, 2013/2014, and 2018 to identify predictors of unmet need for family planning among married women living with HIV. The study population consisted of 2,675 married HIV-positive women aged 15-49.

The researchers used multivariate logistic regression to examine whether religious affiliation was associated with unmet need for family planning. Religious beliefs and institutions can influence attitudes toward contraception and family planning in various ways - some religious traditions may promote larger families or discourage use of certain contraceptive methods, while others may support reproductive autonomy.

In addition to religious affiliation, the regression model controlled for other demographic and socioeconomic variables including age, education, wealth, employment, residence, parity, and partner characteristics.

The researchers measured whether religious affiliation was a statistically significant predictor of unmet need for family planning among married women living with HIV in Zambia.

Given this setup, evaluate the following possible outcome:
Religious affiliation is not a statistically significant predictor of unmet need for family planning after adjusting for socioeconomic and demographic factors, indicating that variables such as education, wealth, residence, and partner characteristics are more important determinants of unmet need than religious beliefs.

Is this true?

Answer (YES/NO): NO